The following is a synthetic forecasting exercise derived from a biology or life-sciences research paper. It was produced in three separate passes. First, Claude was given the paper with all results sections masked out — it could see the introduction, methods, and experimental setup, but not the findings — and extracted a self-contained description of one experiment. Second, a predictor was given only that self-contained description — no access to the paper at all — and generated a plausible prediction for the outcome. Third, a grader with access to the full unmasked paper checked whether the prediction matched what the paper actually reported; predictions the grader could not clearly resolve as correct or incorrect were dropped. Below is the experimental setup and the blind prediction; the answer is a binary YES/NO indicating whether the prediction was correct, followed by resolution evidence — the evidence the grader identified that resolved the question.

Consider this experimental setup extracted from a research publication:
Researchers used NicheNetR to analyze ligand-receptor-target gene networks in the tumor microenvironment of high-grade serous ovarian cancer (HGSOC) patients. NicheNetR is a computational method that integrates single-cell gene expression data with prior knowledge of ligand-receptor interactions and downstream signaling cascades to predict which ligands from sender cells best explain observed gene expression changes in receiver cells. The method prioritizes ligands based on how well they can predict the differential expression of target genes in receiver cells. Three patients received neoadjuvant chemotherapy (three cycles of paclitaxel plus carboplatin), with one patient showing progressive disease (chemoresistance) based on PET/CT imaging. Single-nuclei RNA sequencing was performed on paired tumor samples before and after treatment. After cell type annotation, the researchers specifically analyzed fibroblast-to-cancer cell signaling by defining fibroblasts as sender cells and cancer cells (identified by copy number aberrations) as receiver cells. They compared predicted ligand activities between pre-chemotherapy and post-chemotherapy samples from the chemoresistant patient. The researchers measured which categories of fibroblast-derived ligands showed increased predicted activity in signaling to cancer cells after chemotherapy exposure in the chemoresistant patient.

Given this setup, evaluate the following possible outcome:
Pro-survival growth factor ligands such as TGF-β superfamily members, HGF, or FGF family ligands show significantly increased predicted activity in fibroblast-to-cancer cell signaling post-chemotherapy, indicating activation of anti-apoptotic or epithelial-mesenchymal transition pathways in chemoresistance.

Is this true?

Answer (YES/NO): NO